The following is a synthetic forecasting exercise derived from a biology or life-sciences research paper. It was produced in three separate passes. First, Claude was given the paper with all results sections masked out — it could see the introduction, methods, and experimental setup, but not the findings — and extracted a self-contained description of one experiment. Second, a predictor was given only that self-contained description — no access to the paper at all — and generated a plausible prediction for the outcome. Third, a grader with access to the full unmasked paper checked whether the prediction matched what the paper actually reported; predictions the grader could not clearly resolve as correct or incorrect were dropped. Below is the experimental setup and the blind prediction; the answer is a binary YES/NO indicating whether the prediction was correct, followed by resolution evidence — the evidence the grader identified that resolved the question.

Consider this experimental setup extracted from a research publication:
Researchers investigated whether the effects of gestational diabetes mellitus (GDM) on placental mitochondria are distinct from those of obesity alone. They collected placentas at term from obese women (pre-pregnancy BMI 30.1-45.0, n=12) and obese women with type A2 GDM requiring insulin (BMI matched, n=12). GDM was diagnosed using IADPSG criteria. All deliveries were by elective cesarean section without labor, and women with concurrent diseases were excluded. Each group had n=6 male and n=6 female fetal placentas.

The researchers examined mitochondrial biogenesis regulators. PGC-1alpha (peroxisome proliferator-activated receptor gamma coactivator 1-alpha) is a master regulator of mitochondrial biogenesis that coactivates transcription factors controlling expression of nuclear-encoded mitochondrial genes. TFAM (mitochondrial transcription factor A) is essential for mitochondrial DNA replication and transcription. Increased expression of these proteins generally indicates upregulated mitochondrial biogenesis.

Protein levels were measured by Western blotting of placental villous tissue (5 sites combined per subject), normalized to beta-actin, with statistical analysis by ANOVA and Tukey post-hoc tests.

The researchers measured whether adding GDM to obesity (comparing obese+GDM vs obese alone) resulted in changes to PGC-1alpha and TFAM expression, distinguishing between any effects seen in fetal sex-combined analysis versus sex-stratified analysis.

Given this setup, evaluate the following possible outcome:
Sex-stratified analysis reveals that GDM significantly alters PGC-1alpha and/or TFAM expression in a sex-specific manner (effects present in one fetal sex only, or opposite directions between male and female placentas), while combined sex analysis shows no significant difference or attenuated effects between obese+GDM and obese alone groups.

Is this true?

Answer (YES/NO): NO